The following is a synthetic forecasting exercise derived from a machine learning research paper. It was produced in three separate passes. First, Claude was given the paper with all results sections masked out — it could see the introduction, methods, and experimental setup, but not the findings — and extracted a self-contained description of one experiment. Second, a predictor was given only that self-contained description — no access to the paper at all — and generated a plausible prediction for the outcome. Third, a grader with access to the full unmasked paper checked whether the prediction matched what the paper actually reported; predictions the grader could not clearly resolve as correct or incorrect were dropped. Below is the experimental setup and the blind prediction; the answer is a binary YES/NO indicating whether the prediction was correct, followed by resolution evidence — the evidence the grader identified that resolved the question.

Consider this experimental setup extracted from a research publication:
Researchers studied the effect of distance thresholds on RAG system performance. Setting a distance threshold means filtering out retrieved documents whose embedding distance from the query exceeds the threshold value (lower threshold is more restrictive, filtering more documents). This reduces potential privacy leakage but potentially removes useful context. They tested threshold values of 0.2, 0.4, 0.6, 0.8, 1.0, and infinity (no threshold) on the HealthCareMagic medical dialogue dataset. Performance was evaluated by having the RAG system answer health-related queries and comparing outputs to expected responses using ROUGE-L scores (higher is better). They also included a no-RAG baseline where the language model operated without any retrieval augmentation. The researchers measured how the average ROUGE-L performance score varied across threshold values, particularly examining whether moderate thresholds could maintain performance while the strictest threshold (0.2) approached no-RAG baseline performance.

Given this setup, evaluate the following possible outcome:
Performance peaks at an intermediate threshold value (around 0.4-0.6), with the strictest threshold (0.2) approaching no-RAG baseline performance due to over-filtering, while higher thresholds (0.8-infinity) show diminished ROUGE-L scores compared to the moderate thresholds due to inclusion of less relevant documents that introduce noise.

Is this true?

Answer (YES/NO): NO